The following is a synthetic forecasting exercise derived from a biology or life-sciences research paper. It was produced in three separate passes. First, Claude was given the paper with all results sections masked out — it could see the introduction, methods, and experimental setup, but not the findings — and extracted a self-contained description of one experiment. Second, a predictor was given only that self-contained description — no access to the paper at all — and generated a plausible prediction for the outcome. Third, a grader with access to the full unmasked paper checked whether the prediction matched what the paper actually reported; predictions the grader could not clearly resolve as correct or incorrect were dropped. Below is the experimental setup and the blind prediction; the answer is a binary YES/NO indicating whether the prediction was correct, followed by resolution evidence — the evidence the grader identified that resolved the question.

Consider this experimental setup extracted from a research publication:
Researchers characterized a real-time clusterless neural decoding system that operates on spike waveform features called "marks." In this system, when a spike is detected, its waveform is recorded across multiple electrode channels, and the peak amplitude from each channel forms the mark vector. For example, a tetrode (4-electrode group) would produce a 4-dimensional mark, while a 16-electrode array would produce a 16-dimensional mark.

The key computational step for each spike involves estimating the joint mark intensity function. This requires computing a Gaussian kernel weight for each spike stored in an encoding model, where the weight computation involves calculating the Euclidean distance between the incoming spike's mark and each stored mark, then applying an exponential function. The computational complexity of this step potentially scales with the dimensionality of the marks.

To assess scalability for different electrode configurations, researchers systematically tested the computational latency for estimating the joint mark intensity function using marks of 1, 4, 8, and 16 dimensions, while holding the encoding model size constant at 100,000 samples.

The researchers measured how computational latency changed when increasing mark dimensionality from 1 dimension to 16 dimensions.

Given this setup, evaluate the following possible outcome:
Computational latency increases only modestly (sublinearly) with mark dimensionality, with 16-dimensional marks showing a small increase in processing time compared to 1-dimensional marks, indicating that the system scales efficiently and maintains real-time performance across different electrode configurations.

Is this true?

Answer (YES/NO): YES